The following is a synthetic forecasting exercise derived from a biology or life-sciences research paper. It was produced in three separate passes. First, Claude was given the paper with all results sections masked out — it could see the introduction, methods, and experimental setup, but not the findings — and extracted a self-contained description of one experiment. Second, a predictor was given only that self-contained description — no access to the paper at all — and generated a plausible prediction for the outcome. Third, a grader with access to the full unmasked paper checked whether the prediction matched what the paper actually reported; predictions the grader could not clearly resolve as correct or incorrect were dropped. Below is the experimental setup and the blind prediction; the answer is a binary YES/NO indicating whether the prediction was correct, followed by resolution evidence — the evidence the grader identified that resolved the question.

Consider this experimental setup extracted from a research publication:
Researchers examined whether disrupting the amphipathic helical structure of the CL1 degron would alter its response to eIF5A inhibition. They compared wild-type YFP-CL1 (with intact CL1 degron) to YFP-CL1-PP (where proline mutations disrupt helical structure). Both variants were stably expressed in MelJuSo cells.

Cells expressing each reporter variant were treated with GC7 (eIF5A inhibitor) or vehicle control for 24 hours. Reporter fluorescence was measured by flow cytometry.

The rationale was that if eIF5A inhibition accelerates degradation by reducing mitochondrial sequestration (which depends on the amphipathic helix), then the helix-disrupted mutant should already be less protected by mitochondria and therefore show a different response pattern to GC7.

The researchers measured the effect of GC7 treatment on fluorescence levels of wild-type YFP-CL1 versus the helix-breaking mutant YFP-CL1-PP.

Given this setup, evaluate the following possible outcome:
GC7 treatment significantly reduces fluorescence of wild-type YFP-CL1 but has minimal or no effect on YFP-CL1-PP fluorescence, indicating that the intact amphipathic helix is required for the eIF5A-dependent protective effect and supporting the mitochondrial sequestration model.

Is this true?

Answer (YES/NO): YES